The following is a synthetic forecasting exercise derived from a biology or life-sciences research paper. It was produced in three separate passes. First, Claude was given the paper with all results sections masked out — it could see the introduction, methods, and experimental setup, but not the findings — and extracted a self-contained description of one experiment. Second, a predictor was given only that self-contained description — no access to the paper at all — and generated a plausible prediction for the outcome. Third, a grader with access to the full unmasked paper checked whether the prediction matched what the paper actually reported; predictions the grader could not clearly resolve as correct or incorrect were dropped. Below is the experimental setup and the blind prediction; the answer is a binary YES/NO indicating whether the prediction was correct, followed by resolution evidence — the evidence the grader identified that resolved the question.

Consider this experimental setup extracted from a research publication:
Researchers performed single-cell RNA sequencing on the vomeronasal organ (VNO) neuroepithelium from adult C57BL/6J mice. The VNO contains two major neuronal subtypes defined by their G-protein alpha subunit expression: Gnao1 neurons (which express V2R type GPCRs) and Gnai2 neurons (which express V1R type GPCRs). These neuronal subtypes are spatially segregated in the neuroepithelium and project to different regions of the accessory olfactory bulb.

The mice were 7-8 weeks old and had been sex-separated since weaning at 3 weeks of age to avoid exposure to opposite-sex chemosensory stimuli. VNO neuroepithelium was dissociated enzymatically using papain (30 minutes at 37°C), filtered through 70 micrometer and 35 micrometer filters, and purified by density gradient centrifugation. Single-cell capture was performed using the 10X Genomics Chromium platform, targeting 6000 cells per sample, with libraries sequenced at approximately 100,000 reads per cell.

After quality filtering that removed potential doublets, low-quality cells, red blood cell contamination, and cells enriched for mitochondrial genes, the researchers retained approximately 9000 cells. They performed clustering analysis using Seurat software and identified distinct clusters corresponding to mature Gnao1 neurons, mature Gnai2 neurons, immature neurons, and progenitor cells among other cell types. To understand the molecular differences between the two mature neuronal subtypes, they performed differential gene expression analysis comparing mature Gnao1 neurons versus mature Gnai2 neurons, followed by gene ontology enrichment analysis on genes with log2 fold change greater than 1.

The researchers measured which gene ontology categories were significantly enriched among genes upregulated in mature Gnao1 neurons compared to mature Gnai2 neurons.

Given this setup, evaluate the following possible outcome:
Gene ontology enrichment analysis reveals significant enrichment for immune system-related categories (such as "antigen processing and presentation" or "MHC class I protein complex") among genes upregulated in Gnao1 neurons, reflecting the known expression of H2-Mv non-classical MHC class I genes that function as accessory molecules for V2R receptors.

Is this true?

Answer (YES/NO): NO